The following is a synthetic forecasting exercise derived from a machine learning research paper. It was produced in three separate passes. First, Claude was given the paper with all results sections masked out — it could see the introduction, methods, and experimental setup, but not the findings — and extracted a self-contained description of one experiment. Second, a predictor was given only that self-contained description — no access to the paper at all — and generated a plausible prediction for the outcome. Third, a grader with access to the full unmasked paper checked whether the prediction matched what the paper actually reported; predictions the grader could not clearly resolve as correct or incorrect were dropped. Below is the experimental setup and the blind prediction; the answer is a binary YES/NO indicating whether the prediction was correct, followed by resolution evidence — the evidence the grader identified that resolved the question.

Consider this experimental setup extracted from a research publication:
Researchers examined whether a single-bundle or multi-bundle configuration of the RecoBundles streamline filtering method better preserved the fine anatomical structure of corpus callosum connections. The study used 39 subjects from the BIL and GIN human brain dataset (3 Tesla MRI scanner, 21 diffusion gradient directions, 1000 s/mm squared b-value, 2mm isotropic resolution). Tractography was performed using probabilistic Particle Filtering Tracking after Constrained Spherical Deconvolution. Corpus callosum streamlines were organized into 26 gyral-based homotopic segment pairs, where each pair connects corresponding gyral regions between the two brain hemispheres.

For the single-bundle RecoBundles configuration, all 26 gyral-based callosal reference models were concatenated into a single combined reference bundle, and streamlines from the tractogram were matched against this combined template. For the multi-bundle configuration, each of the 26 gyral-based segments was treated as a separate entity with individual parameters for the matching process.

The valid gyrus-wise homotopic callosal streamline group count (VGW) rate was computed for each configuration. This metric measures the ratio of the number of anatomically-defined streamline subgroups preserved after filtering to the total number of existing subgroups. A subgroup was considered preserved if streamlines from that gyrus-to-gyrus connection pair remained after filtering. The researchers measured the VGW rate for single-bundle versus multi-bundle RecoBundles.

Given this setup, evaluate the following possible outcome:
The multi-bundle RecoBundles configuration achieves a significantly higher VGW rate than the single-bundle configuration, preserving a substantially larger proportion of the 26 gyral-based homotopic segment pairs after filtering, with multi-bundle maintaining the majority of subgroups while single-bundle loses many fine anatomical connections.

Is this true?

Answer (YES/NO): NO